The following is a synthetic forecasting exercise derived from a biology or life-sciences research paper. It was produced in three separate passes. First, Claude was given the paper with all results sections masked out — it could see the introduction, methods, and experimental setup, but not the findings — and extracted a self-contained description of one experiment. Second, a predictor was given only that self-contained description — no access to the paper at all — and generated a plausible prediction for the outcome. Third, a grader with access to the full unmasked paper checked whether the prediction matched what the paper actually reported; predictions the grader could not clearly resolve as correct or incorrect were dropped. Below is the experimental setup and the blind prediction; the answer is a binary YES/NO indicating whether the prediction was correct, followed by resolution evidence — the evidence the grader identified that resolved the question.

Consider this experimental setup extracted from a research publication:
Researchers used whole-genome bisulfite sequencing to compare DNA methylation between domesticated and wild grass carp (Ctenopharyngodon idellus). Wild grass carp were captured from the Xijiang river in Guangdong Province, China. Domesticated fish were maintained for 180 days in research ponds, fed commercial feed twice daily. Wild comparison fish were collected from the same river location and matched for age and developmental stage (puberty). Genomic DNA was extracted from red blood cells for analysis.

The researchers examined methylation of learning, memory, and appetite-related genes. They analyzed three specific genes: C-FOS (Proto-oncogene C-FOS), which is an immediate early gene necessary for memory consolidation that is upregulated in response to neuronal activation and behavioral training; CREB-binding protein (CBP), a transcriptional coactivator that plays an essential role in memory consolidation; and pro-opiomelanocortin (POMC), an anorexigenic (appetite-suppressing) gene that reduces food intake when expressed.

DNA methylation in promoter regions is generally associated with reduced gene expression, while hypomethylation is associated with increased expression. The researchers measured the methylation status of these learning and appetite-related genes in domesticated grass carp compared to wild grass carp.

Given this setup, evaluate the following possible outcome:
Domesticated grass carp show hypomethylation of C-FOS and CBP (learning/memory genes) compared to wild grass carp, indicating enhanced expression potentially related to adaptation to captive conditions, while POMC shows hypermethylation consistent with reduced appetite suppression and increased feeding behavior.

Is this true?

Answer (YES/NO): YES